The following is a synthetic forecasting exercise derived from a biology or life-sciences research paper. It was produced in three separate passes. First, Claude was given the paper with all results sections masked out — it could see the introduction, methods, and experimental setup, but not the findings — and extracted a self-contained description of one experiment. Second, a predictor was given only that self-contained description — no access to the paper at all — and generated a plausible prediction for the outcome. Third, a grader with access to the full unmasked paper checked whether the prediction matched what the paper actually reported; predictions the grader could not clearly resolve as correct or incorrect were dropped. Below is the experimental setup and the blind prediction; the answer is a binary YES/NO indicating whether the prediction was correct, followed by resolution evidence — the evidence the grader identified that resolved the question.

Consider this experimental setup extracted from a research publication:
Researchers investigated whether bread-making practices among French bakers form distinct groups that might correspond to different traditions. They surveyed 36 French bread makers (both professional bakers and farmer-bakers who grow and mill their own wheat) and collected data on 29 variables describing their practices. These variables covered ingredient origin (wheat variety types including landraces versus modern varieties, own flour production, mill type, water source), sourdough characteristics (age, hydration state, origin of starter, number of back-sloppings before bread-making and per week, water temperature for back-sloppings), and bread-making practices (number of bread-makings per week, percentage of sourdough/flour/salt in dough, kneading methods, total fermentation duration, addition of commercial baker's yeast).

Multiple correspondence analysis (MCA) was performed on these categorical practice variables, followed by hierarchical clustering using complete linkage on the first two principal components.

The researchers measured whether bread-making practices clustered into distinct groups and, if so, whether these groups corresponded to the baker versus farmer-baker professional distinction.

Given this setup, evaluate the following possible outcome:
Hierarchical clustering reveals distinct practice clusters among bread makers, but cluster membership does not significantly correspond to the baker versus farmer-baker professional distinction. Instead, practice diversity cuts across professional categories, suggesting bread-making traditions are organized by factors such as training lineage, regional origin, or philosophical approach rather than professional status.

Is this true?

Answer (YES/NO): NO